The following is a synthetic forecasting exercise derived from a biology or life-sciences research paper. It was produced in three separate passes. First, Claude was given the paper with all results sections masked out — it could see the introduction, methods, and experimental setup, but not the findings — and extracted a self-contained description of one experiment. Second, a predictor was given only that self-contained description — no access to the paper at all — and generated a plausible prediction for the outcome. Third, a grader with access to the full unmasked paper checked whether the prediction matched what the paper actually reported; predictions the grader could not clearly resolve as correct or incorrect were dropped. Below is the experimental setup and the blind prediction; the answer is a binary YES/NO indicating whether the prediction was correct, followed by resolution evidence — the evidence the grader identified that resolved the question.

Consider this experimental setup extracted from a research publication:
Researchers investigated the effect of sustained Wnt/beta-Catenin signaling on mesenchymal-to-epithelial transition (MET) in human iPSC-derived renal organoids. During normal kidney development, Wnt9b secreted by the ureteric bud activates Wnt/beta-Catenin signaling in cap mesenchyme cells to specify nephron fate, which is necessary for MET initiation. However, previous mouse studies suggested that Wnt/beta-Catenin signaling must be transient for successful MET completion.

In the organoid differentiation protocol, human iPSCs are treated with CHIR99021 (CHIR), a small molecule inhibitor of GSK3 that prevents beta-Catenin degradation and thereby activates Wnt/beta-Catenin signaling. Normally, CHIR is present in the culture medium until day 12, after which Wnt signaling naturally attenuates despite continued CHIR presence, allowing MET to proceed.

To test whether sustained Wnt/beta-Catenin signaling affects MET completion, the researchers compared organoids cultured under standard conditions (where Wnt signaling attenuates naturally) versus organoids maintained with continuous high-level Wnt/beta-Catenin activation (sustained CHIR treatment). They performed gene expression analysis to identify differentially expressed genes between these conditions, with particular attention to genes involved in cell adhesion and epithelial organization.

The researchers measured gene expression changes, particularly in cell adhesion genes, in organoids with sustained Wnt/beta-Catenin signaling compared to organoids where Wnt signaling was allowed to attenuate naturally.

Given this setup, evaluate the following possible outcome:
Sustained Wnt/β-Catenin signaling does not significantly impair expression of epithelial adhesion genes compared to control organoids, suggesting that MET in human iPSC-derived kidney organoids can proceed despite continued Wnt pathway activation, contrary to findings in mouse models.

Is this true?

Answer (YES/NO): NO